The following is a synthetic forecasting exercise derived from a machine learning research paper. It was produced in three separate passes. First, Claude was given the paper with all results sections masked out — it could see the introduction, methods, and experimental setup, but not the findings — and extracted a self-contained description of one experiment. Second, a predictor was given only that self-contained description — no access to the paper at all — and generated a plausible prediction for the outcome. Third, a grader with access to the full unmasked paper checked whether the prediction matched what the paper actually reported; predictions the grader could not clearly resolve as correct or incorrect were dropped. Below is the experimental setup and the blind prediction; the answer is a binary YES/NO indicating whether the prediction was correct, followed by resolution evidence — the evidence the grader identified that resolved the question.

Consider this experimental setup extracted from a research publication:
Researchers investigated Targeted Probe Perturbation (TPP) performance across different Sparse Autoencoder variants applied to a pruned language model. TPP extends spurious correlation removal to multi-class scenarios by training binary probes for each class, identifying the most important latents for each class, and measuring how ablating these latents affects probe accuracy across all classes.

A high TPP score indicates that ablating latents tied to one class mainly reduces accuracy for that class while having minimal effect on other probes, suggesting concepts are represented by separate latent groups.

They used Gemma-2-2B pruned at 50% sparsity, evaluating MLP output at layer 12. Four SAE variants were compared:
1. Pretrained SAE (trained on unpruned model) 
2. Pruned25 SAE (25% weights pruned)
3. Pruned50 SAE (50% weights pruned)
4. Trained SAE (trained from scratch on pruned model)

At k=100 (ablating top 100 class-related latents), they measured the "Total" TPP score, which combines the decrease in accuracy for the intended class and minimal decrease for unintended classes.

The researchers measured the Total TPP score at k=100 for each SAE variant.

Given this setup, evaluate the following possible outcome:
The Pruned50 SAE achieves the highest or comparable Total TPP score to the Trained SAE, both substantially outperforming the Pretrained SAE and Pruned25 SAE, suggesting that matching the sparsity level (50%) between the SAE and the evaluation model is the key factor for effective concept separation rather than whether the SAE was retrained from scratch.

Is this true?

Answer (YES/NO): NO